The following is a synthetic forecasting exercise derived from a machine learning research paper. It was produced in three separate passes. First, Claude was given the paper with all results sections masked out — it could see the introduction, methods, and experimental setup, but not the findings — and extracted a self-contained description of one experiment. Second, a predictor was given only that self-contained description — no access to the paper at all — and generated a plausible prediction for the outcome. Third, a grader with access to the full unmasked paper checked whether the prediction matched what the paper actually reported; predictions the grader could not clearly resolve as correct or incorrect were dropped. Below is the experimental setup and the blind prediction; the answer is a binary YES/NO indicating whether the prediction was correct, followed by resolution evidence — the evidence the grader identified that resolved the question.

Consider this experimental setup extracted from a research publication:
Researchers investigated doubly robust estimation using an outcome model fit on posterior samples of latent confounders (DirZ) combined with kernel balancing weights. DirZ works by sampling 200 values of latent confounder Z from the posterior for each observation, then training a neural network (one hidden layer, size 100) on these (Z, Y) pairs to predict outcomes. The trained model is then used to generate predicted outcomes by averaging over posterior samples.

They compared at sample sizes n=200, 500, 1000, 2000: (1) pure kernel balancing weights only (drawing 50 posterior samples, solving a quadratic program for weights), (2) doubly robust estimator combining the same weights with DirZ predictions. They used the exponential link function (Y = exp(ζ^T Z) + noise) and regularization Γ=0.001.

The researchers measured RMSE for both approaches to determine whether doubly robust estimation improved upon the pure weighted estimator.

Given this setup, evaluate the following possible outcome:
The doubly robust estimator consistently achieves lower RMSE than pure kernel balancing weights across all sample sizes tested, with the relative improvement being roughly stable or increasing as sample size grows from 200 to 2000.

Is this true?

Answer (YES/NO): NO